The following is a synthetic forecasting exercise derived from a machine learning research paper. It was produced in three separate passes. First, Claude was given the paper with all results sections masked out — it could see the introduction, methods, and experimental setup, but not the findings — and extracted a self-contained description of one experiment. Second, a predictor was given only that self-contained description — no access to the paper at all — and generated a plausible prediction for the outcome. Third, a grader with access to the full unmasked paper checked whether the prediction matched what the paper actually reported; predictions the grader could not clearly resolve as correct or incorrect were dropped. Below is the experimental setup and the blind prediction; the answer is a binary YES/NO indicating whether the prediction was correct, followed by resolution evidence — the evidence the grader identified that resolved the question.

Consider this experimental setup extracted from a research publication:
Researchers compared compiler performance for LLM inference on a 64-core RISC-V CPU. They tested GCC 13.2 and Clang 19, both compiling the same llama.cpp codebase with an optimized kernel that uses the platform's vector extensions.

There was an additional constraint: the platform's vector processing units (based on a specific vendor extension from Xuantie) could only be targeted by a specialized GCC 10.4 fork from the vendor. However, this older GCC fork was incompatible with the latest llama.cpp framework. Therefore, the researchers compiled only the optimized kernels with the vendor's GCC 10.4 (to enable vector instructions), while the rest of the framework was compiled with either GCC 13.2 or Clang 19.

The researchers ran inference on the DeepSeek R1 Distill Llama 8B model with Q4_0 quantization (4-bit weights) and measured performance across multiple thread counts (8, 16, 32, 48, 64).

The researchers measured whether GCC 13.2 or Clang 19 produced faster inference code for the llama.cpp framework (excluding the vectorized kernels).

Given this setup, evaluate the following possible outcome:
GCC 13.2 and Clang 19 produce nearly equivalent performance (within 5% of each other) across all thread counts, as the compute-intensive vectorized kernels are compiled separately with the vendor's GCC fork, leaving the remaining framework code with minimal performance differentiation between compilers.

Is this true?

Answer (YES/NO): NO